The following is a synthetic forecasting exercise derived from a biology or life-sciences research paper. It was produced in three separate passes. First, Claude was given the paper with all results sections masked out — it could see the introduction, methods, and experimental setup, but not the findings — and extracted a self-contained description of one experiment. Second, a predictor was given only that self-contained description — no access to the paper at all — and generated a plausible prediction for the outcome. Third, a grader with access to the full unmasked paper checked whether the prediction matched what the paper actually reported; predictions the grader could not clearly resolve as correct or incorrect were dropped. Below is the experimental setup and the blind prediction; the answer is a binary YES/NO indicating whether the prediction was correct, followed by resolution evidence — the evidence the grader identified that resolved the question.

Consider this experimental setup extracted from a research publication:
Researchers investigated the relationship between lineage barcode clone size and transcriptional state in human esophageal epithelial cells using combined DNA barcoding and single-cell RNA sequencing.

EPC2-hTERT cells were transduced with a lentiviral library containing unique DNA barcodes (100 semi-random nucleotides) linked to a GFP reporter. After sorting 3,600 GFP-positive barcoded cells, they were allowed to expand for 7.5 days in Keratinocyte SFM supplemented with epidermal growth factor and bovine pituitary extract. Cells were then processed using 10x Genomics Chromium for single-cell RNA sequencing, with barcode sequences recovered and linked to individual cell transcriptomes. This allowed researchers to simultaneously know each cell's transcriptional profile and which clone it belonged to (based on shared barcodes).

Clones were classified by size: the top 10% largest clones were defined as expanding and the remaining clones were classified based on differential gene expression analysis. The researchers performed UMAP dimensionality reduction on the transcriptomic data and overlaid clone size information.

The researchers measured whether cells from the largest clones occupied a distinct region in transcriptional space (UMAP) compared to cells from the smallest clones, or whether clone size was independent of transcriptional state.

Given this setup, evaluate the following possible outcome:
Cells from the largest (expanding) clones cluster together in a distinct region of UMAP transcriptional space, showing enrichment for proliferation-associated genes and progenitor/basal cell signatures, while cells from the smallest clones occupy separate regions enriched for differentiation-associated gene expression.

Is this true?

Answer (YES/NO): NO